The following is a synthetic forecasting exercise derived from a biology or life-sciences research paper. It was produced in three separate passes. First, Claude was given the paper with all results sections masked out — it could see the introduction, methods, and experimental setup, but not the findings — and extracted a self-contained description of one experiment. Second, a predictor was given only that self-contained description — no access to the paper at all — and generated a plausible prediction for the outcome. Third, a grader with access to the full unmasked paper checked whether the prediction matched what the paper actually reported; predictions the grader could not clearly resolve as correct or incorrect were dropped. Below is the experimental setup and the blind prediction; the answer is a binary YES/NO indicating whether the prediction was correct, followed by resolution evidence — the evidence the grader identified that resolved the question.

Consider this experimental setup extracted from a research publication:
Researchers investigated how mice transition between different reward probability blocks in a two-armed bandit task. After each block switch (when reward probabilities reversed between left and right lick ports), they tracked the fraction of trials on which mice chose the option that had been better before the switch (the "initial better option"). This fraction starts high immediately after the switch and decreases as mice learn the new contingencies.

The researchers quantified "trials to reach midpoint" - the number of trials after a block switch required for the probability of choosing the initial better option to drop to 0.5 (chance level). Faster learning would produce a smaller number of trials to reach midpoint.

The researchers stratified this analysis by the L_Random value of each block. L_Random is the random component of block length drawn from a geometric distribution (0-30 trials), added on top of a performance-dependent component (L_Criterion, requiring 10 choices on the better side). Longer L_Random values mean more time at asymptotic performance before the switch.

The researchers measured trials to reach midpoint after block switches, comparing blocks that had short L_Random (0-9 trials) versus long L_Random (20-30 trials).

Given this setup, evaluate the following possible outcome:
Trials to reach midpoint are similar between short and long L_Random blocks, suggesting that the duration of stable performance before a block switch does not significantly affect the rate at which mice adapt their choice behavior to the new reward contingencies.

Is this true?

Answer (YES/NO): NO